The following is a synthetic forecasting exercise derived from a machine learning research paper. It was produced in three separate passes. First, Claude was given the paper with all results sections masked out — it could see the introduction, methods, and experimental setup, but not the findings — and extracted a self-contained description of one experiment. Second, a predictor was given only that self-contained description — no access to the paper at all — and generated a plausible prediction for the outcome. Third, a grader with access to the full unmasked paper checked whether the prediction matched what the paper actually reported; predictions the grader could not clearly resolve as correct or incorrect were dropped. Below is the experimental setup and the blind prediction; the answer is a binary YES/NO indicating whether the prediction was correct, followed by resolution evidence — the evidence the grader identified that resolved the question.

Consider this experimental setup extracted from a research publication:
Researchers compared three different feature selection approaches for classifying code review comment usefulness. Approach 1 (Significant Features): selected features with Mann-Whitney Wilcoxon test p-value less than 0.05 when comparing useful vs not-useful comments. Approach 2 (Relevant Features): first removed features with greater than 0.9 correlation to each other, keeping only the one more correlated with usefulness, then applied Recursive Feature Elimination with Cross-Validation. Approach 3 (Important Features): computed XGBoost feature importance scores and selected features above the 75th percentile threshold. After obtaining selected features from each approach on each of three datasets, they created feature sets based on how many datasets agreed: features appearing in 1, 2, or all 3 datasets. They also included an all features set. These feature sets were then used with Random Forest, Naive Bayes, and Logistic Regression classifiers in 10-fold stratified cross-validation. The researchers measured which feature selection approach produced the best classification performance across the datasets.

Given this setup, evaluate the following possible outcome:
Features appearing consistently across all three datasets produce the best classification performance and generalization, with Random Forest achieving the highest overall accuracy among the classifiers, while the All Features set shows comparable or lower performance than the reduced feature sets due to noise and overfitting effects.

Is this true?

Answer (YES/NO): NO